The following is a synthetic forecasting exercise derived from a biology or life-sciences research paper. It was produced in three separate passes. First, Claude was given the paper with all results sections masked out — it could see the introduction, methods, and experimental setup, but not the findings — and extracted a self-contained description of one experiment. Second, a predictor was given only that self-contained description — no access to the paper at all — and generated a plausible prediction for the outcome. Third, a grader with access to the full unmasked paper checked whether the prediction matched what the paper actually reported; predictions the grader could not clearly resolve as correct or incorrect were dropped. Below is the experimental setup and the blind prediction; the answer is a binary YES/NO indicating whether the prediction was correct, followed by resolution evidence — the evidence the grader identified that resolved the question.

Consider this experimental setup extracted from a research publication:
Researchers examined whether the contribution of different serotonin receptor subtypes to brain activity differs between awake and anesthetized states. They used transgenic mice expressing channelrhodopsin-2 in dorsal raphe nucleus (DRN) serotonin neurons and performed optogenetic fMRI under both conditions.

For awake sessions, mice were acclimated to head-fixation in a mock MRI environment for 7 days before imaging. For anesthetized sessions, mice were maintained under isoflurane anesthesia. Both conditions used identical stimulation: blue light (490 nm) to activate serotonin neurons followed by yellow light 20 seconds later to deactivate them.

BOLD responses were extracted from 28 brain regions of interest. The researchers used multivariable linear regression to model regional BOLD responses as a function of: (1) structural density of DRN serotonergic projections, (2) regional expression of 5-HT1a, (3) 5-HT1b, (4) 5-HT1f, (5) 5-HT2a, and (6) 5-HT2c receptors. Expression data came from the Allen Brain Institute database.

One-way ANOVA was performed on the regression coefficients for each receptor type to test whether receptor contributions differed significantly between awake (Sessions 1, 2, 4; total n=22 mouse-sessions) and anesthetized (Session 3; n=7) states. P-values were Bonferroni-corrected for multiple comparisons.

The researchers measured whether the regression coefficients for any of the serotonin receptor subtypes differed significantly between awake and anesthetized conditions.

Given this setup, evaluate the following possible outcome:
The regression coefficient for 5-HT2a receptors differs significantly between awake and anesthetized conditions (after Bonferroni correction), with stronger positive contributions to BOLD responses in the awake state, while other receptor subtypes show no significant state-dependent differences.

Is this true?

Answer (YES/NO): NO